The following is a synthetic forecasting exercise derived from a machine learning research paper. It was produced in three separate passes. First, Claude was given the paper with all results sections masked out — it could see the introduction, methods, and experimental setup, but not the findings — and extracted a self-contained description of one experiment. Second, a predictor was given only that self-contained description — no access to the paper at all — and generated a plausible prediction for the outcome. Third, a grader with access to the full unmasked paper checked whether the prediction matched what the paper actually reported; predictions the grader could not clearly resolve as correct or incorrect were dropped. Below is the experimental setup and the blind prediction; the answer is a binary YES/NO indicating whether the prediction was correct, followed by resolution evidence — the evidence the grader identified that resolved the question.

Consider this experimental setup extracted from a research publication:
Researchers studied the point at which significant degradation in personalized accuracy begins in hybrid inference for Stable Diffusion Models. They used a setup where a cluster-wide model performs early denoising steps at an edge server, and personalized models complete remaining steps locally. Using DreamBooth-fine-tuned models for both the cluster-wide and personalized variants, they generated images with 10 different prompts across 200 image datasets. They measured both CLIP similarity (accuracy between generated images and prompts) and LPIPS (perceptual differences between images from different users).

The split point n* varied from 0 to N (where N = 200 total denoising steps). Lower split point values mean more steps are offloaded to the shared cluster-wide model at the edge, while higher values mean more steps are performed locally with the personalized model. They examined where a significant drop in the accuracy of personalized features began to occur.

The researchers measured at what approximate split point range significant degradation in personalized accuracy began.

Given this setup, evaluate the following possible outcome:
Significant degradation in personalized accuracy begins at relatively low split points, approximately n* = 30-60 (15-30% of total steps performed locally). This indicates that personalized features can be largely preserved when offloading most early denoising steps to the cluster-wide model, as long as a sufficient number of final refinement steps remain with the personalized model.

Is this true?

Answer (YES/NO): NO